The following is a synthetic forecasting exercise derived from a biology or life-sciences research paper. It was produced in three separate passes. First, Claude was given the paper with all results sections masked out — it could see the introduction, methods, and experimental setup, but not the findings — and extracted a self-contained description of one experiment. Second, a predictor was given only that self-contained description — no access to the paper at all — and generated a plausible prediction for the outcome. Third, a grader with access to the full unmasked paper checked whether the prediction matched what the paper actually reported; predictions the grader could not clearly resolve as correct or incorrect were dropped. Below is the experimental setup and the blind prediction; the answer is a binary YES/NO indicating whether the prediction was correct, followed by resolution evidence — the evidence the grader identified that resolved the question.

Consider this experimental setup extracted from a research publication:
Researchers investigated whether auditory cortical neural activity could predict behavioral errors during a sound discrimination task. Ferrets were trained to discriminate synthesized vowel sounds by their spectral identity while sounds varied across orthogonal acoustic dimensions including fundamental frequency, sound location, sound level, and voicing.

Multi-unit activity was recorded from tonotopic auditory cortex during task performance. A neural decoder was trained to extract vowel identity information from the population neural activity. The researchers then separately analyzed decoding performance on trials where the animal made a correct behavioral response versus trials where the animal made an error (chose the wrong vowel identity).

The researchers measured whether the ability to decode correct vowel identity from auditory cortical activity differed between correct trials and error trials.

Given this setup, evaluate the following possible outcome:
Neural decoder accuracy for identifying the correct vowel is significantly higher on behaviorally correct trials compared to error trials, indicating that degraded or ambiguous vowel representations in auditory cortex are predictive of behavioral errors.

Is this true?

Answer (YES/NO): YES